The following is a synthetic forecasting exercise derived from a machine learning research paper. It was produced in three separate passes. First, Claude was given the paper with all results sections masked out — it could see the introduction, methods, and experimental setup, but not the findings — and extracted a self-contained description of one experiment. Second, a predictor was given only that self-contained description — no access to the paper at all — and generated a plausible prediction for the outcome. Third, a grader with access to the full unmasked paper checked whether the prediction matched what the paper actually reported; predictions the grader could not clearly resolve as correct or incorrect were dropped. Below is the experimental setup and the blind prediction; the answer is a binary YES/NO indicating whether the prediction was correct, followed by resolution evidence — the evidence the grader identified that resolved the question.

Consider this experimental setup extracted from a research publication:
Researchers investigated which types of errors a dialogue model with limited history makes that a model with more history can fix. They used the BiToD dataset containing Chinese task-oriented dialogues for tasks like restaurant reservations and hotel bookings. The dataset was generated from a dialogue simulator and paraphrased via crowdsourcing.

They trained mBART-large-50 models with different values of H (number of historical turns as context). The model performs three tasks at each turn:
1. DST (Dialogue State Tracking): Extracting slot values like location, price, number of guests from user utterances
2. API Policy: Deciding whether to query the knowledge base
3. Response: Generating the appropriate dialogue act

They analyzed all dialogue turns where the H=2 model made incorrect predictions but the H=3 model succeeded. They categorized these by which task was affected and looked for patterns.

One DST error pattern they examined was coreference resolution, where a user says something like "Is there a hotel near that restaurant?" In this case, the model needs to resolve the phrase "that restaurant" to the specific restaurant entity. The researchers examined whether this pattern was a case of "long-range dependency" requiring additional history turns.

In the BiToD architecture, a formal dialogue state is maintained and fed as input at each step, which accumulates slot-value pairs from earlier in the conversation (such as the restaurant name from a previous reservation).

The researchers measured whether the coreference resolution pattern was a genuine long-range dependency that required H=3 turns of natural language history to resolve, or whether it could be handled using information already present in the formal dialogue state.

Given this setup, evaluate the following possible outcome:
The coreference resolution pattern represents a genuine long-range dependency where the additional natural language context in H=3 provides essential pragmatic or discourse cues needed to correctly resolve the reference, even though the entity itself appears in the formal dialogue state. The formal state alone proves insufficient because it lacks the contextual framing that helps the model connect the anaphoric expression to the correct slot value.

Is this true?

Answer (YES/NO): NO